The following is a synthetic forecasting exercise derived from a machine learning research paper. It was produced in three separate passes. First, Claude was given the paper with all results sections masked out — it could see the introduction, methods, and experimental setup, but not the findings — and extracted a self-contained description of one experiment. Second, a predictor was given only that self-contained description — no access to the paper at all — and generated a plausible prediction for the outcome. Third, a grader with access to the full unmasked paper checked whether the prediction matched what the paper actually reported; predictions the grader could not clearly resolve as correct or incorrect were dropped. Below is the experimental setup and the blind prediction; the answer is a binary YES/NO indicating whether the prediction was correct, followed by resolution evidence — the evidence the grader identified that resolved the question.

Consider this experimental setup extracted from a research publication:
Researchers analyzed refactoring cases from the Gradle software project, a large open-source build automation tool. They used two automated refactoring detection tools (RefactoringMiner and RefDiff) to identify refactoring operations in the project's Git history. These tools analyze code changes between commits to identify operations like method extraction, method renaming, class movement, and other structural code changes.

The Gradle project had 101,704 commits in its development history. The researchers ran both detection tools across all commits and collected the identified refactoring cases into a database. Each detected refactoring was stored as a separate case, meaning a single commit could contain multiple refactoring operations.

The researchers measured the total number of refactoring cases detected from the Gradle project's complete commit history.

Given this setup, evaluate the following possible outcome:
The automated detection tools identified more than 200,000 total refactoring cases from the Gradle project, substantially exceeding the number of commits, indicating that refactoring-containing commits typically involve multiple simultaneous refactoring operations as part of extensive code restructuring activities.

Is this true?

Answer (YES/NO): YES